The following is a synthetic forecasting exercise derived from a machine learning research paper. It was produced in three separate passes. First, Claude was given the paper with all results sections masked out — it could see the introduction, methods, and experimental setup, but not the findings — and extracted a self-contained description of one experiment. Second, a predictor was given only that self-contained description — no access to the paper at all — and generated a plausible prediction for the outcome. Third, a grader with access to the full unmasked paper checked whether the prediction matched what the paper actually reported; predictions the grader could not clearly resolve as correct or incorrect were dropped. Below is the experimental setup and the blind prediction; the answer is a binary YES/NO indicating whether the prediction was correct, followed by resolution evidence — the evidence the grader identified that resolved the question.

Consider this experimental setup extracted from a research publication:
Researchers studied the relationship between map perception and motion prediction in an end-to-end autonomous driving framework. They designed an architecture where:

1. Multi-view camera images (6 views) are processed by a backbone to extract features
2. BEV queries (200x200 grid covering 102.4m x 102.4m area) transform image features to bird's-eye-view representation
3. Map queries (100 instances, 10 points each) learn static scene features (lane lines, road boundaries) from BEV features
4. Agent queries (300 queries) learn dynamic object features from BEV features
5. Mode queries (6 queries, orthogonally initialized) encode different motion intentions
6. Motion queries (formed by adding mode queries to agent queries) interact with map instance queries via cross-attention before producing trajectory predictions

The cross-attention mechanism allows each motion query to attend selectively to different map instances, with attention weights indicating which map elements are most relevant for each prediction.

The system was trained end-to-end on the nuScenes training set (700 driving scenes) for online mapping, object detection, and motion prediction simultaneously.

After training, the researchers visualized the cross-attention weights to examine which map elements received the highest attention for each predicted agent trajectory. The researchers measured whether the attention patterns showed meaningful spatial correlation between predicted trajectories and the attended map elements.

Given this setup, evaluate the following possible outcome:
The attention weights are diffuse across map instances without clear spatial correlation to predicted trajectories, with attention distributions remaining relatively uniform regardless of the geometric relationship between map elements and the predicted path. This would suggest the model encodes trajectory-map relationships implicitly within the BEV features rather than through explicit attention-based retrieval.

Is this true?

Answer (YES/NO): NO